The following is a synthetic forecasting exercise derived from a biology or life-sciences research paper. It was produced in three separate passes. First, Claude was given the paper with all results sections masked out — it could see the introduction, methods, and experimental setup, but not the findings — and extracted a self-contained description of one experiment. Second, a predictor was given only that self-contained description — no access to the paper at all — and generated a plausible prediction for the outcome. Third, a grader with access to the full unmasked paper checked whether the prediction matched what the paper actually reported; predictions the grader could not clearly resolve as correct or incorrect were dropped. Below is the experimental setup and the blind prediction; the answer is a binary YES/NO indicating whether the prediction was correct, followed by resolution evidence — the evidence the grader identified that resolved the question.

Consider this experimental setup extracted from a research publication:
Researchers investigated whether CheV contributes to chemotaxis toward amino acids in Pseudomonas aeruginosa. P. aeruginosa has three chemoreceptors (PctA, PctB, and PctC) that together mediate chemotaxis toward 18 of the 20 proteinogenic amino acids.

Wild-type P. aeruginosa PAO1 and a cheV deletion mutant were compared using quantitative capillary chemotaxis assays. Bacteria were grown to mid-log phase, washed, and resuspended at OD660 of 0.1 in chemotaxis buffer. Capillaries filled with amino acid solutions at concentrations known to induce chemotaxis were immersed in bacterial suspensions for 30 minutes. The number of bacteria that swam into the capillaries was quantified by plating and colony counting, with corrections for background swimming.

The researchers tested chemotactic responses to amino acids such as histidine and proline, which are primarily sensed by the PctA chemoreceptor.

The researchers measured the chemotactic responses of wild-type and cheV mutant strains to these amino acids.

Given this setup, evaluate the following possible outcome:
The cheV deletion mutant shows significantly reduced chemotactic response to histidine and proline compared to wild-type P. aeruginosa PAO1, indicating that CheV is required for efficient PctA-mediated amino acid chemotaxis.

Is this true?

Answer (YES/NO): NO